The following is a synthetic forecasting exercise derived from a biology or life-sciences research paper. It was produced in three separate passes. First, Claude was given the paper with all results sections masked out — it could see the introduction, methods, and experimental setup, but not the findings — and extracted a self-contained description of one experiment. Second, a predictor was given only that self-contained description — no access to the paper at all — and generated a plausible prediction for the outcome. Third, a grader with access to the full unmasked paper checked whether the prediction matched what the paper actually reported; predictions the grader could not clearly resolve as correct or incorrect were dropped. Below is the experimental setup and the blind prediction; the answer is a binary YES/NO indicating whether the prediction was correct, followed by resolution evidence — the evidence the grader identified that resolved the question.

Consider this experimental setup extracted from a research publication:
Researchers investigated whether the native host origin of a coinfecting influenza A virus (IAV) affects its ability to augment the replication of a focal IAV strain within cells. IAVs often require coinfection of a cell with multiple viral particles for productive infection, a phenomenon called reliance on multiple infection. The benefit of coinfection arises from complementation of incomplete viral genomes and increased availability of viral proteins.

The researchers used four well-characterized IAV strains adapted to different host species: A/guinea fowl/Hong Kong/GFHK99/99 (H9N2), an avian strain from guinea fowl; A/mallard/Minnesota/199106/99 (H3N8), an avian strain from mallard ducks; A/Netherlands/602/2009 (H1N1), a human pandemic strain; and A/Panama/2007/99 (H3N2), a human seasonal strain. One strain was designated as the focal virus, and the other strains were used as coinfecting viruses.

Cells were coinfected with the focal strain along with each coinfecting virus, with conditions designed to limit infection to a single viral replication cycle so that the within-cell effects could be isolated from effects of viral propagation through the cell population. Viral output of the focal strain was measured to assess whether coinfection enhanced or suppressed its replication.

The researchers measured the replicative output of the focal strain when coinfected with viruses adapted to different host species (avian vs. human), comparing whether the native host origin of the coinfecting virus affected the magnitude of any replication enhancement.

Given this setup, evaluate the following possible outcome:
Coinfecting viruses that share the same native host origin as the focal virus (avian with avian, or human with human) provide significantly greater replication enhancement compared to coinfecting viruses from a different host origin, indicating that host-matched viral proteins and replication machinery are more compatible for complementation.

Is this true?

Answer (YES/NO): NO